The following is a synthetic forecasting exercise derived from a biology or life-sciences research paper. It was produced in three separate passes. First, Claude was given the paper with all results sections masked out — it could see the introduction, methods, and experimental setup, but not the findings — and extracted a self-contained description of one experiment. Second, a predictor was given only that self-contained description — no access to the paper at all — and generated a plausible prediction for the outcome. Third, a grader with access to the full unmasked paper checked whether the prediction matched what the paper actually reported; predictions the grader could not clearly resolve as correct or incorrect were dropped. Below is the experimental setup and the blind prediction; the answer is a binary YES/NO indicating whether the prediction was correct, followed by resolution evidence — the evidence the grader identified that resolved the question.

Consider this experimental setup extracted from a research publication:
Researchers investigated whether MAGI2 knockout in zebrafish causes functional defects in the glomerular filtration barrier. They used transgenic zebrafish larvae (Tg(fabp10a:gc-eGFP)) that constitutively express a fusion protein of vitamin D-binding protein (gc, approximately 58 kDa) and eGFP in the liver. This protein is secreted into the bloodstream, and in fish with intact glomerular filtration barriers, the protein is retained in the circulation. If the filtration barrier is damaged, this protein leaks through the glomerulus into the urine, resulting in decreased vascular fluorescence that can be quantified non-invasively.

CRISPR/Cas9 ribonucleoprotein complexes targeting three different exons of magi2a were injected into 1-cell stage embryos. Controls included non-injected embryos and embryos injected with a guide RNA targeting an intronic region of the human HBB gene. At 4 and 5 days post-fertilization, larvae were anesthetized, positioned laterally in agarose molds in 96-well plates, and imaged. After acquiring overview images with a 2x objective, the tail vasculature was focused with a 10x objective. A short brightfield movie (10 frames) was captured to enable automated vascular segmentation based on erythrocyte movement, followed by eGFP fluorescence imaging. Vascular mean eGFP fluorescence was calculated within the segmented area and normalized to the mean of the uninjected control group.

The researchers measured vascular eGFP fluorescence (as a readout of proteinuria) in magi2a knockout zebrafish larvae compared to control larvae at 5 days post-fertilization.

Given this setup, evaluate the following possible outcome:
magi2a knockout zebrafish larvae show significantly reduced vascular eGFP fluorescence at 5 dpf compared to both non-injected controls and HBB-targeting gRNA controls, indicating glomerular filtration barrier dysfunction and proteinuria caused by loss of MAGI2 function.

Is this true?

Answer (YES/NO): YES